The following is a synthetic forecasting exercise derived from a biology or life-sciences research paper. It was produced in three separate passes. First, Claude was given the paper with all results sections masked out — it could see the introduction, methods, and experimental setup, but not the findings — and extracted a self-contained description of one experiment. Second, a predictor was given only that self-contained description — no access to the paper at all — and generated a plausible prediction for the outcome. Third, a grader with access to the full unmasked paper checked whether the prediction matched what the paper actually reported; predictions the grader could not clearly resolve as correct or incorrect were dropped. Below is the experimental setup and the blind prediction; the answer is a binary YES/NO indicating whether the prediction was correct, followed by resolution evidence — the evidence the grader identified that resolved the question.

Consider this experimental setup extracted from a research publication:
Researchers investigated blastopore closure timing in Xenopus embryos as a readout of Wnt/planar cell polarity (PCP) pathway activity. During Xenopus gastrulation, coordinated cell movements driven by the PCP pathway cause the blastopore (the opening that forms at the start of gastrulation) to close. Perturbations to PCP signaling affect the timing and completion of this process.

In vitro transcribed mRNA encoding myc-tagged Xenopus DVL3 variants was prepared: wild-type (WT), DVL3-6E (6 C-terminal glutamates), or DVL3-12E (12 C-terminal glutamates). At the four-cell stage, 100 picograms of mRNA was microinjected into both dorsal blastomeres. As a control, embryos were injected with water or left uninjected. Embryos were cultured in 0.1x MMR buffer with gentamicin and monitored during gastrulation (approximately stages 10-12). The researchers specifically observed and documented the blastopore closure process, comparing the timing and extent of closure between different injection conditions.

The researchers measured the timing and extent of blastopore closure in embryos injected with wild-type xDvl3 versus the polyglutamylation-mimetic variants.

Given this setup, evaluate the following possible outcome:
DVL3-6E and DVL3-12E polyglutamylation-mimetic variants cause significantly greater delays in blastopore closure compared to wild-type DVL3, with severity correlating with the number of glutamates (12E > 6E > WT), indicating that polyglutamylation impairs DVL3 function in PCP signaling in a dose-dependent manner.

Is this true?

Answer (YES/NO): NO